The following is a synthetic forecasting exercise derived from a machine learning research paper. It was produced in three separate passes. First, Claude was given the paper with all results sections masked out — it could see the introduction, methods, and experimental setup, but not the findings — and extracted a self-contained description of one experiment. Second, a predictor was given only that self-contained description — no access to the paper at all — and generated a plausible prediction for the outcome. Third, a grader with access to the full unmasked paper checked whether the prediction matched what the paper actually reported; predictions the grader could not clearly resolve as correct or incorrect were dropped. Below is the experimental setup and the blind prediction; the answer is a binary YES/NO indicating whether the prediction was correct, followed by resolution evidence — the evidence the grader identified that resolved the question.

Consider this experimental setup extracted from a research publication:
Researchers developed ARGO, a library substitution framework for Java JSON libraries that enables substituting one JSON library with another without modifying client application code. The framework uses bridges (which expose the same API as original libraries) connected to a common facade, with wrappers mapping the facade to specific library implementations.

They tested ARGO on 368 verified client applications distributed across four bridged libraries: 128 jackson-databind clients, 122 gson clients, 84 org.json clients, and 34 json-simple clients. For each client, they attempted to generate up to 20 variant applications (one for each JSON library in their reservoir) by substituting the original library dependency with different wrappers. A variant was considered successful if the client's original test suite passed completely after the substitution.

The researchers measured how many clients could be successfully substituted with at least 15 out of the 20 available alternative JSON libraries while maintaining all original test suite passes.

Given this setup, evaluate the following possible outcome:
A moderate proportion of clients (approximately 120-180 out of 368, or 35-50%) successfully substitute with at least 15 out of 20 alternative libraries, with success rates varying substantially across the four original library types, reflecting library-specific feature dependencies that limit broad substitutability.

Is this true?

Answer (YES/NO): NO